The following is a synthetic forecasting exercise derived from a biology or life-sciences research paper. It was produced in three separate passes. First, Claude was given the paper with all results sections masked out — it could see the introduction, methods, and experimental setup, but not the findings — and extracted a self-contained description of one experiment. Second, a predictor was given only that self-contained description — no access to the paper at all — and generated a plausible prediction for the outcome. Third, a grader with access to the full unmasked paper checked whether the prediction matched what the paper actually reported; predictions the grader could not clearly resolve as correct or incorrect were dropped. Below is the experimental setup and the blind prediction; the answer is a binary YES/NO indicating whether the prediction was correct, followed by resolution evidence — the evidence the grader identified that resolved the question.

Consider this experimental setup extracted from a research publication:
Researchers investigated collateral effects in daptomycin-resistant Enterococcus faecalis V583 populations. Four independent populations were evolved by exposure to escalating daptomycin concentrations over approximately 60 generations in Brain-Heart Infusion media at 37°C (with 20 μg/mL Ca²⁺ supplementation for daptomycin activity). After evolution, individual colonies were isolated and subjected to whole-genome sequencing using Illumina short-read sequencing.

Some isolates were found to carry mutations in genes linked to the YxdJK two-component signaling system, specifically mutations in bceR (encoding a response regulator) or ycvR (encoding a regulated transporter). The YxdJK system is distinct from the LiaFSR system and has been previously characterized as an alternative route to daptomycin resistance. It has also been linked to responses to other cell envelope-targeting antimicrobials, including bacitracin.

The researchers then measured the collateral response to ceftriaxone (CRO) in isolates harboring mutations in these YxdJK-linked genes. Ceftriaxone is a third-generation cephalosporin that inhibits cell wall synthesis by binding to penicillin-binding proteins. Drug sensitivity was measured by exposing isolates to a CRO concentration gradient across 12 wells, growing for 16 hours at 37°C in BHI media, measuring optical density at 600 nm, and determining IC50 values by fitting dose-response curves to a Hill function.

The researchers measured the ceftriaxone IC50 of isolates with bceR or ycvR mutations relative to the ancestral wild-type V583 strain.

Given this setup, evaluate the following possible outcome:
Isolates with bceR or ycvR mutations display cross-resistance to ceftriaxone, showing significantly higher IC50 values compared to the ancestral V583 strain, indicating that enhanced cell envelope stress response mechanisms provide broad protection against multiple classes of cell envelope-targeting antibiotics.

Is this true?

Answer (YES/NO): YES